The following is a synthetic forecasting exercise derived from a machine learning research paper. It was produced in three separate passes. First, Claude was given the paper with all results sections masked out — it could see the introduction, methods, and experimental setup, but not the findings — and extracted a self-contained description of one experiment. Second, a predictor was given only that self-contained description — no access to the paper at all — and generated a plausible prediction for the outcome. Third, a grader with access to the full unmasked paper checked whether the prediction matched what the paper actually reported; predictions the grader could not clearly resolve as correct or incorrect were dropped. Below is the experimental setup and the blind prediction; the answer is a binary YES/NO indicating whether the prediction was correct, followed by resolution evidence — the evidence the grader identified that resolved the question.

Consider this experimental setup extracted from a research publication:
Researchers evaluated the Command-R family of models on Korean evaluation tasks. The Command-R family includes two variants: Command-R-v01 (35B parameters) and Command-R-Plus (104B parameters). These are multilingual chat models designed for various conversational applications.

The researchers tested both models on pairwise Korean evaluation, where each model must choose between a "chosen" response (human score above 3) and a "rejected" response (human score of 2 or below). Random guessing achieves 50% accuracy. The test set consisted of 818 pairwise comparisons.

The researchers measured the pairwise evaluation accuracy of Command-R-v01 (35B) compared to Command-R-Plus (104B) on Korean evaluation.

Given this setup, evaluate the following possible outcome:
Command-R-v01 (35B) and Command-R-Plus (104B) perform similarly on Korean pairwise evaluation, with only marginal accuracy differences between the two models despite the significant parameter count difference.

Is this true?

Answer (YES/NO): YES